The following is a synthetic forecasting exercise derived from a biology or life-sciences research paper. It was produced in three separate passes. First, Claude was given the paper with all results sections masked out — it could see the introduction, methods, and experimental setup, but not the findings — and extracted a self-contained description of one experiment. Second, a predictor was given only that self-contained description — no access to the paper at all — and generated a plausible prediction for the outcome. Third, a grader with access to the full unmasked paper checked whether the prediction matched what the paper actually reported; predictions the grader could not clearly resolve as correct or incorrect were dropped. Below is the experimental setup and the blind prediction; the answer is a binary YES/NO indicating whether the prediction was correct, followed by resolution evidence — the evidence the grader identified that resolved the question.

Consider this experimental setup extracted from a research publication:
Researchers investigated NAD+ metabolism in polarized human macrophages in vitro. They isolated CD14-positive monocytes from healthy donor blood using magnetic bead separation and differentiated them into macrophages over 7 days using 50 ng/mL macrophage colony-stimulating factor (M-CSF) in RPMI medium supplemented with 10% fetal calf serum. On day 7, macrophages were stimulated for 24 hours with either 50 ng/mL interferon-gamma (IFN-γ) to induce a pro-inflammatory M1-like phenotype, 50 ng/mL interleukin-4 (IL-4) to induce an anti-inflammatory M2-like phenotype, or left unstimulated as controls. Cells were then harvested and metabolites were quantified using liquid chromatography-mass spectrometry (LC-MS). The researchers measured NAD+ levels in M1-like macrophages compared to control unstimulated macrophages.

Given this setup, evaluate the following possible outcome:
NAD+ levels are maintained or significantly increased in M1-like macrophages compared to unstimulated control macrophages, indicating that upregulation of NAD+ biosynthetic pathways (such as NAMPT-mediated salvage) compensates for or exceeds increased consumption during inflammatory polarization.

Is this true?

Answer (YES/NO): NO